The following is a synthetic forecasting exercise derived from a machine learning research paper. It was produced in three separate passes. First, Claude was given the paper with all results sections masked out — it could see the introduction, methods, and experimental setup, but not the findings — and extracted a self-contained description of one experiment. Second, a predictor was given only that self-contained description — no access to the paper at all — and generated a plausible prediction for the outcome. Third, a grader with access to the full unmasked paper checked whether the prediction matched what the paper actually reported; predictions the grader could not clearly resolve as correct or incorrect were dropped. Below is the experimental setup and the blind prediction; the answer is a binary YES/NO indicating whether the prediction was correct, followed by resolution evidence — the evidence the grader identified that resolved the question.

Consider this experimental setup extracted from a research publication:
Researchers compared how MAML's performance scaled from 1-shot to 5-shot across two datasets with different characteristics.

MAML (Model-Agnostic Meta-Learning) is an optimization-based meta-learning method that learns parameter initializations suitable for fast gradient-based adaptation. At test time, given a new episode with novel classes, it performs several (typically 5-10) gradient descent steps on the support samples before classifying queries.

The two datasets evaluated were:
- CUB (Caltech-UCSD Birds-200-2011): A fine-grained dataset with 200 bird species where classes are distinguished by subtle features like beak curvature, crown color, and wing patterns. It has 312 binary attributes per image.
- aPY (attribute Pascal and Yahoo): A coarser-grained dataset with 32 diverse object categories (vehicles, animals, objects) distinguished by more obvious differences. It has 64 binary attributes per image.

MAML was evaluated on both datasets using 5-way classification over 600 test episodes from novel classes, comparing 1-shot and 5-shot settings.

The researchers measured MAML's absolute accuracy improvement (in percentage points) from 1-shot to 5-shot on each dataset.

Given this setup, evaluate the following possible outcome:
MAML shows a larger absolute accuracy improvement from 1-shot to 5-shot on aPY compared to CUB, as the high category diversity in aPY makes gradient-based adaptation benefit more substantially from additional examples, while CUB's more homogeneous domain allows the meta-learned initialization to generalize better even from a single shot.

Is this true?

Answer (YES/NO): NO